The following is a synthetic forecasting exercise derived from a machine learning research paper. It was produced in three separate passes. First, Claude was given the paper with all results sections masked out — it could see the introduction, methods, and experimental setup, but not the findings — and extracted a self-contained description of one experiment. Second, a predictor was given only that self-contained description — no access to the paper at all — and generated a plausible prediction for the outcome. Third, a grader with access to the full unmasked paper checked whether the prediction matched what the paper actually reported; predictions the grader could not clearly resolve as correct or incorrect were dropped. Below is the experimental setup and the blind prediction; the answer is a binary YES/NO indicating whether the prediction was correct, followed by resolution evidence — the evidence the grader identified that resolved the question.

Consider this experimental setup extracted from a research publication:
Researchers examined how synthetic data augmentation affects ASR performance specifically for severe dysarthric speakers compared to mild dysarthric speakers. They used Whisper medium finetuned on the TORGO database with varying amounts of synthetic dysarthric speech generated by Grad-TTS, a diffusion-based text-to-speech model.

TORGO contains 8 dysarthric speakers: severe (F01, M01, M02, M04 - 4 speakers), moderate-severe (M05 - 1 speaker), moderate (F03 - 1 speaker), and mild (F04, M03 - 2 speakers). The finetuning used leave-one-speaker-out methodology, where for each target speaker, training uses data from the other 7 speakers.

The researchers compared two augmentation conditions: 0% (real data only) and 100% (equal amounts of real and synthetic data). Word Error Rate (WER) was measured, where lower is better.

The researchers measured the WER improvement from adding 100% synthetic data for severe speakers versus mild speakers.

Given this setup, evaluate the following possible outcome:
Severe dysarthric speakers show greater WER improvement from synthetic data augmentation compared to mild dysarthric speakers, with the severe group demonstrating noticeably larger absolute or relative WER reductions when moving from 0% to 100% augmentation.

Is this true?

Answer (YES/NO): YES